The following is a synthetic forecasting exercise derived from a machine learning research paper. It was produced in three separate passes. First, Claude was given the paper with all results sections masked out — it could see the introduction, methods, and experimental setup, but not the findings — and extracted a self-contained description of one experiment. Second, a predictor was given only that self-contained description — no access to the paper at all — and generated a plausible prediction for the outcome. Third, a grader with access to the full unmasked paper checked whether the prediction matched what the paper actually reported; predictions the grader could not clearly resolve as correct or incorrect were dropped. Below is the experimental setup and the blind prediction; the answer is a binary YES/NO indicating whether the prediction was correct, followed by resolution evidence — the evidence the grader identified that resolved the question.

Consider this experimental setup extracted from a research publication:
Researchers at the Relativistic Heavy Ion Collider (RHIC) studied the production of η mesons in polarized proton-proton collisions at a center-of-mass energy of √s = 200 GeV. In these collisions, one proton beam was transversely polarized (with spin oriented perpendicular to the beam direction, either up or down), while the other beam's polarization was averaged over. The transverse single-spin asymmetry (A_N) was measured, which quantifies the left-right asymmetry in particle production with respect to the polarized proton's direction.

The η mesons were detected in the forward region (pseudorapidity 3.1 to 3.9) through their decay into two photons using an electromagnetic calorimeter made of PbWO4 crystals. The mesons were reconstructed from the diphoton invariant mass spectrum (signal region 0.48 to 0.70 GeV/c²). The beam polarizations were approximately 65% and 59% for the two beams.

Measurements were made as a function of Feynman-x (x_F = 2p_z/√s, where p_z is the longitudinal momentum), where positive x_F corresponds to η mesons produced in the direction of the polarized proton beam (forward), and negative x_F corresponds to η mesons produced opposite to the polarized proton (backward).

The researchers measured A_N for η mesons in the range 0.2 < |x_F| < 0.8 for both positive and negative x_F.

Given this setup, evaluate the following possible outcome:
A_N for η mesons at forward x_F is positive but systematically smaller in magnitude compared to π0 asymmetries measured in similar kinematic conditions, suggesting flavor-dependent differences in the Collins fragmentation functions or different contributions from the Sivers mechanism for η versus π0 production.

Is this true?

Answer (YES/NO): NO